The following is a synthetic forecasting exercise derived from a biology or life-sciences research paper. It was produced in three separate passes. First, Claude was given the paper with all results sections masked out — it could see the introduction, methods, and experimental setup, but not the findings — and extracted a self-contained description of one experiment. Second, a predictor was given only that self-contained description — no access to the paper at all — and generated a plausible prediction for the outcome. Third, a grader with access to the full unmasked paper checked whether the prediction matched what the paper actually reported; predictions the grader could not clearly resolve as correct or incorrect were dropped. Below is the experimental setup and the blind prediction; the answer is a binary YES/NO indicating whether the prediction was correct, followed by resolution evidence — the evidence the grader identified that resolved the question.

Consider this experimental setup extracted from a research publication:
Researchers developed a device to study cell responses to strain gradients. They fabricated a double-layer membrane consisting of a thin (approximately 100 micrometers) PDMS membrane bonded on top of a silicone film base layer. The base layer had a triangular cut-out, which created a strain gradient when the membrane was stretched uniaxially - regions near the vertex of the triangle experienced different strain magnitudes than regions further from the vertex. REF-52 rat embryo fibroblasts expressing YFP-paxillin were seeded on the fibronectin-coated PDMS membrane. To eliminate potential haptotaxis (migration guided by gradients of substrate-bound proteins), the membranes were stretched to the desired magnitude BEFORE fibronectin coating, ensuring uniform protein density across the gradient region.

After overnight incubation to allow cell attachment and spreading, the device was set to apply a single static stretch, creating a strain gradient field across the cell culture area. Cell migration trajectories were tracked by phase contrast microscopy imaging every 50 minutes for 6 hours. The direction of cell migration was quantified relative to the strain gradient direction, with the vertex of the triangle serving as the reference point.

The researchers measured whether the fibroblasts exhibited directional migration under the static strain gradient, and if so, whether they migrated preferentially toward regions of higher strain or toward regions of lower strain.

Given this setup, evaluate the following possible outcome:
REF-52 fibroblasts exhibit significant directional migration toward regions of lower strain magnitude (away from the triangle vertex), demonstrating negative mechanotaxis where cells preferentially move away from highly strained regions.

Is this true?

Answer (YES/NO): YES